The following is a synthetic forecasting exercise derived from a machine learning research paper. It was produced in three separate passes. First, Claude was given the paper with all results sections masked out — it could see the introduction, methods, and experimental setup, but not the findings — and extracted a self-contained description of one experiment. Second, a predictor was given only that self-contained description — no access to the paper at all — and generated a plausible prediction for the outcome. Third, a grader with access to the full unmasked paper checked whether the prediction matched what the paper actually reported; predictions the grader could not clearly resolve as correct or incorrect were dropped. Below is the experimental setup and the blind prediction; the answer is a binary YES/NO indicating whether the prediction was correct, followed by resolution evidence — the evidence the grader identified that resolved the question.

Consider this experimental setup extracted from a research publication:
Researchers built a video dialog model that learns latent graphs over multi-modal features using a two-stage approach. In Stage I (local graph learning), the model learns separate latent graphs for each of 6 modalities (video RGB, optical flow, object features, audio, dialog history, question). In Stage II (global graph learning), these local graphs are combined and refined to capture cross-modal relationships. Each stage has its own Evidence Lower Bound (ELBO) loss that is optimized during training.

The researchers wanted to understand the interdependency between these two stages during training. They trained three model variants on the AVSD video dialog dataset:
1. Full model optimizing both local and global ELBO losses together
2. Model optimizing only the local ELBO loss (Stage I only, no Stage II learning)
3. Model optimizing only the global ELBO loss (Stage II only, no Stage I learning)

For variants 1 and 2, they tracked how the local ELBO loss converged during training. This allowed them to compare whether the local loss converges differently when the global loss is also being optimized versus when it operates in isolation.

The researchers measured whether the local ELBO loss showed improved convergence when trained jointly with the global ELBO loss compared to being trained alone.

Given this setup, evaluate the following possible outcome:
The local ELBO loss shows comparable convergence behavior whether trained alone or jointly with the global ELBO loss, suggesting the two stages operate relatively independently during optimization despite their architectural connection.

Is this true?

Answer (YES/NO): NO